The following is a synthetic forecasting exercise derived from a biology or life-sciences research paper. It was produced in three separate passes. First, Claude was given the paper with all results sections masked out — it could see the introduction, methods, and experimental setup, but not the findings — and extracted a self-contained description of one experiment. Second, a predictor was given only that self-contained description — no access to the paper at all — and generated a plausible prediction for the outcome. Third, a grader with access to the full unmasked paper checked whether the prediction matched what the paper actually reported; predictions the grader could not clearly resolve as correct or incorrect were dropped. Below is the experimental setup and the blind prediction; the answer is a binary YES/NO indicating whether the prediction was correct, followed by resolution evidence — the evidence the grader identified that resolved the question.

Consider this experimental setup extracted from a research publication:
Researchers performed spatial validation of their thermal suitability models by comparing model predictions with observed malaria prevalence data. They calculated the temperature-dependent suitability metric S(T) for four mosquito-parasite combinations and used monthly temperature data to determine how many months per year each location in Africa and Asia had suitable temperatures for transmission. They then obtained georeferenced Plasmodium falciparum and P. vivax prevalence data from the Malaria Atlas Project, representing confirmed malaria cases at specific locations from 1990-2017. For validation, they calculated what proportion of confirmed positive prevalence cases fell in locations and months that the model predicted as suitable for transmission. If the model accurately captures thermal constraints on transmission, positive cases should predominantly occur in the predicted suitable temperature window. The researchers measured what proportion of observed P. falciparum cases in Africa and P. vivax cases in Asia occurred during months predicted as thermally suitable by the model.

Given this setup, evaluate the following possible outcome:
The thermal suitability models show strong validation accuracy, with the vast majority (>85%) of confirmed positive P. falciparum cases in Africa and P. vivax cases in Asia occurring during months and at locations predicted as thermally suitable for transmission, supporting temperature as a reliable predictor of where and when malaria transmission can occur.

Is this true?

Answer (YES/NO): NO